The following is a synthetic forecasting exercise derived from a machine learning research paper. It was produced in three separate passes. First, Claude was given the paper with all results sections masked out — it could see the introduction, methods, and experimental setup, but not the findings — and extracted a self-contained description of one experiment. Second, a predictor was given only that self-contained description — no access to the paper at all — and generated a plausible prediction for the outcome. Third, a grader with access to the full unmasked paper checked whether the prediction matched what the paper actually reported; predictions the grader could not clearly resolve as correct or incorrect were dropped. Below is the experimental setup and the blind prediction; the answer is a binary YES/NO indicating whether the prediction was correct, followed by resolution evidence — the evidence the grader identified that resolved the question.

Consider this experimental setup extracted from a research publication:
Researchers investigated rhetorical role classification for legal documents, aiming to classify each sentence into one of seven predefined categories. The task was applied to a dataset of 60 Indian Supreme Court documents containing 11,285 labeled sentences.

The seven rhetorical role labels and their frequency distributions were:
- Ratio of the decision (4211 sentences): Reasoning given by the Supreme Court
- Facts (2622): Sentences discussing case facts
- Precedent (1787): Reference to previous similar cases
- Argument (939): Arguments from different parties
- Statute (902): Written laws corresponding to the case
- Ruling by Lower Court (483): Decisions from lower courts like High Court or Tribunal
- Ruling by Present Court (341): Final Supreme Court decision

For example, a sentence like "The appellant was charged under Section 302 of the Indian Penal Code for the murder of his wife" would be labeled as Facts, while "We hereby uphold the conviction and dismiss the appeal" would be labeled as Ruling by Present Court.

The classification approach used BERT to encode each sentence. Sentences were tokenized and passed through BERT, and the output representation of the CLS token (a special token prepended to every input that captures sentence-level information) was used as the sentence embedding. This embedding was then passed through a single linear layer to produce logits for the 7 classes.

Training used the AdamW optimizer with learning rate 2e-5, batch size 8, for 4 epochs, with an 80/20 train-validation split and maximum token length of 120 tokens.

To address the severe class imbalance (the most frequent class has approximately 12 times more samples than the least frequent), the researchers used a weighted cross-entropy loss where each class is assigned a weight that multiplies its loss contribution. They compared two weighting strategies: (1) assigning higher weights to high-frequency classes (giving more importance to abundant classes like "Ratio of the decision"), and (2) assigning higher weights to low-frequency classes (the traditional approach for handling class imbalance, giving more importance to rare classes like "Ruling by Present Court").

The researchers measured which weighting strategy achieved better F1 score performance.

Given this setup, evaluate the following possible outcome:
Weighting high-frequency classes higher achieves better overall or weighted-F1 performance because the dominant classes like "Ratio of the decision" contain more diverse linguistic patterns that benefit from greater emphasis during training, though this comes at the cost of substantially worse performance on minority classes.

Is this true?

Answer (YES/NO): NO